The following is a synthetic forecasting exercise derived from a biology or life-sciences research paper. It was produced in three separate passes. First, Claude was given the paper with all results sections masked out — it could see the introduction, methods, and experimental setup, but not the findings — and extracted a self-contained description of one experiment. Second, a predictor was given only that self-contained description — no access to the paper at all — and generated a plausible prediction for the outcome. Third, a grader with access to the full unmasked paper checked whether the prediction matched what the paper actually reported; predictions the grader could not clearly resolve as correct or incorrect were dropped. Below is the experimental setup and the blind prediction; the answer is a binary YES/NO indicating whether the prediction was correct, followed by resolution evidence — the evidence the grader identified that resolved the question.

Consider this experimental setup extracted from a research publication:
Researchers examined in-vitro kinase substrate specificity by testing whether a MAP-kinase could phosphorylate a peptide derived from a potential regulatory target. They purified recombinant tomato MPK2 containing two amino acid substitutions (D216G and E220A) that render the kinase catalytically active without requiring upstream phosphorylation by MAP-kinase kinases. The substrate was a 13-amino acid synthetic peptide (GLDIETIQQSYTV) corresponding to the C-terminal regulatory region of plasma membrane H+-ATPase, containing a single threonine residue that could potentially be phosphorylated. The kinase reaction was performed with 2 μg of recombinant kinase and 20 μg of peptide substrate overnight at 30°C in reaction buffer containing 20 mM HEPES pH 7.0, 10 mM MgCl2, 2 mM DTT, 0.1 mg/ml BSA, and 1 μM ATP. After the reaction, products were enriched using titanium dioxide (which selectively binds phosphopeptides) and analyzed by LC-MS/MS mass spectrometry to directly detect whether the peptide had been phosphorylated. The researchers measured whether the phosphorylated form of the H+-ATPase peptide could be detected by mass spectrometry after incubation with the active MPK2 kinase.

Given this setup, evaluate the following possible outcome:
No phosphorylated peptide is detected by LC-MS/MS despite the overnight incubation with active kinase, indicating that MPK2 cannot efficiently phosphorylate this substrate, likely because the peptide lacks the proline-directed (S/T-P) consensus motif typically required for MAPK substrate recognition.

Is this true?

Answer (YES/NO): NO